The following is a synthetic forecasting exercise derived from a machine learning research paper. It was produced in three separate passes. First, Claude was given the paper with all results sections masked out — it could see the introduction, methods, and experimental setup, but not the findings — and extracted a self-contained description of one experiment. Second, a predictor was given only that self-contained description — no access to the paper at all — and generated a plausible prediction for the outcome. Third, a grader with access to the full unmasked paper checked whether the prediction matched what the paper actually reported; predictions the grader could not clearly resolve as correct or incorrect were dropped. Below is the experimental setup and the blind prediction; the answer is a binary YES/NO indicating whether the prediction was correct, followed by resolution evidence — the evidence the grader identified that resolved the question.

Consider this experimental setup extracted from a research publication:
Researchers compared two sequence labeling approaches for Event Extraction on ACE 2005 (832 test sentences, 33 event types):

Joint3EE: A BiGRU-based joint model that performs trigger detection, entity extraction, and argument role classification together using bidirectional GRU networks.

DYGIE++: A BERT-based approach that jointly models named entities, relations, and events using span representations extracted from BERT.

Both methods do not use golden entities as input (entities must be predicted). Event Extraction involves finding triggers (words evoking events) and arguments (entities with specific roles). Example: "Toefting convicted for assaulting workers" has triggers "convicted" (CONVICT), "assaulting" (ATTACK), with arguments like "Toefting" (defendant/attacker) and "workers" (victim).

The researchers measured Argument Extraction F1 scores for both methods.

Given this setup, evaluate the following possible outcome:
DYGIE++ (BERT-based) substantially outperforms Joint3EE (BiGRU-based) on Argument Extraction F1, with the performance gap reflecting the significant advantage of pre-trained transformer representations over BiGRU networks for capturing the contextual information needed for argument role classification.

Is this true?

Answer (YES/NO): NO